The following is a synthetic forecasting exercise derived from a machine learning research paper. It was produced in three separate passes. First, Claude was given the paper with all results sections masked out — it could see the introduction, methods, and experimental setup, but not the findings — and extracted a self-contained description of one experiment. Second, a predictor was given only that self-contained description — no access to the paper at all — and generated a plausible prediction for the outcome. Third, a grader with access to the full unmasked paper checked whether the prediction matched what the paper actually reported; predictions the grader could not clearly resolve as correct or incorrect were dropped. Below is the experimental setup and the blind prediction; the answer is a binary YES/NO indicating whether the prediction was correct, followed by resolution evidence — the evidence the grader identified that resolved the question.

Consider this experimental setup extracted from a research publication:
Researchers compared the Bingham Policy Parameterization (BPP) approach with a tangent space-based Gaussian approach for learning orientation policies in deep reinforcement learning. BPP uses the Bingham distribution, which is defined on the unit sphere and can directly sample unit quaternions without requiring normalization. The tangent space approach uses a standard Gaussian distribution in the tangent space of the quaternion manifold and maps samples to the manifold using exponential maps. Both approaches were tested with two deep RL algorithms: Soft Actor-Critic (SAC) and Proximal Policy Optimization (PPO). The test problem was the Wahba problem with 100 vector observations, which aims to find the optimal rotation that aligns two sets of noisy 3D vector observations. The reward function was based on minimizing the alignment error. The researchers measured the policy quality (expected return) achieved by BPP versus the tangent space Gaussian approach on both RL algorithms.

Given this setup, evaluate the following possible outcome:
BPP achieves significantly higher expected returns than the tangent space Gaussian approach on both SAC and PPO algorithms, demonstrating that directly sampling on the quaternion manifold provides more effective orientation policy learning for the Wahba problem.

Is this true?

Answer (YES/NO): NO